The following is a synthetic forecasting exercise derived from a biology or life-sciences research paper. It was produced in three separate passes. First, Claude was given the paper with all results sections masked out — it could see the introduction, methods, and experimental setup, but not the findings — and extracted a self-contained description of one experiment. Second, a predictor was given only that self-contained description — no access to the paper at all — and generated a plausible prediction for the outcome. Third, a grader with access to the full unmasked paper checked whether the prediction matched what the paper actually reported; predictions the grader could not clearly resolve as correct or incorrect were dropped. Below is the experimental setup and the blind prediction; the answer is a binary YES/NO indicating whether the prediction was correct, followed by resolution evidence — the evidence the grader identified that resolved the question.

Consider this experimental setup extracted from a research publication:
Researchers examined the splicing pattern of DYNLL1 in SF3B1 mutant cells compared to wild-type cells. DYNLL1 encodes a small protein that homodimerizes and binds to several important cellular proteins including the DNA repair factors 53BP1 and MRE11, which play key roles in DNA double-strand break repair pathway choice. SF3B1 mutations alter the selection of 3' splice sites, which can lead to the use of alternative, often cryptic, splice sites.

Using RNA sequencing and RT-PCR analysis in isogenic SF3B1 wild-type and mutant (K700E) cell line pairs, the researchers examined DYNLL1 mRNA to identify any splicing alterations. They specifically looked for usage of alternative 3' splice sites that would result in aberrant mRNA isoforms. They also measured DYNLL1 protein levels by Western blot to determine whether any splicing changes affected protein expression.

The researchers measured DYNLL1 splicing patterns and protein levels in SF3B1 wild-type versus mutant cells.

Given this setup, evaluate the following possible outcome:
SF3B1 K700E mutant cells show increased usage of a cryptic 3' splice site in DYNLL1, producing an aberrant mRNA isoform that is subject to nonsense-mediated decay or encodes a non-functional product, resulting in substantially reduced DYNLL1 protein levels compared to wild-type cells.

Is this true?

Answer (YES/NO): NO